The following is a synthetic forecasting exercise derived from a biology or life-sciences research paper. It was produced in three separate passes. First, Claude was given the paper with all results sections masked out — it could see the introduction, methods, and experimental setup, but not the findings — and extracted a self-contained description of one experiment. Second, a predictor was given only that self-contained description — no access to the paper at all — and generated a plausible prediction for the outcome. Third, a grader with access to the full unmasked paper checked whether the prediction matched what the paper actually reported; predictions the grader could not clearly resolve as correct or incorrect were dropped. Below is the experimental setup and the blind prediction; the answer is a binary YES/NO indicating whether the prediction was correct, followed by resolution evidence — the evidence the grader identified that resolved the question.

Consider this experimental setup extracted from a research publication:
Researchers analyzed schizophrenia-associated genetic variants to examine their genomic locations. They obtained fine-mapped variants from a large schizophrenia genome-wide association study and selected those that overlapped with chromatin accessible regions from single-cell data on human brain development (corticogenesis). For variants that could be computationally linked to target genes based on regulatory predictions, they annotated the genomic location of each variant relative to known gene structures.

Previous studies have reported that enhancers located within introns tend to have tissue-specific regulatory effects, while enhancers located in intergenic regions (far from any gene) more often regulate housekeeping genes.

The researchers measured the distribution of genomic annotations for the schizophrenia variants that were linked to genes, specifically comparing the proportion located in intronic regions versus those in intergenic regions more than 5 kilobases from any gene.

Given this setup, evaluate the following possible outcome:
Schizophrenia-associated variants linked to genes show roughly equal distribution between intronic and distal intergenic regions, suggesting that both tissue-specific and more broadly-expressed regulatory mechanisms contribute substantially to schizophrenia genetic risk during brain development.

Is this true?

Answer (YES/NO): NO